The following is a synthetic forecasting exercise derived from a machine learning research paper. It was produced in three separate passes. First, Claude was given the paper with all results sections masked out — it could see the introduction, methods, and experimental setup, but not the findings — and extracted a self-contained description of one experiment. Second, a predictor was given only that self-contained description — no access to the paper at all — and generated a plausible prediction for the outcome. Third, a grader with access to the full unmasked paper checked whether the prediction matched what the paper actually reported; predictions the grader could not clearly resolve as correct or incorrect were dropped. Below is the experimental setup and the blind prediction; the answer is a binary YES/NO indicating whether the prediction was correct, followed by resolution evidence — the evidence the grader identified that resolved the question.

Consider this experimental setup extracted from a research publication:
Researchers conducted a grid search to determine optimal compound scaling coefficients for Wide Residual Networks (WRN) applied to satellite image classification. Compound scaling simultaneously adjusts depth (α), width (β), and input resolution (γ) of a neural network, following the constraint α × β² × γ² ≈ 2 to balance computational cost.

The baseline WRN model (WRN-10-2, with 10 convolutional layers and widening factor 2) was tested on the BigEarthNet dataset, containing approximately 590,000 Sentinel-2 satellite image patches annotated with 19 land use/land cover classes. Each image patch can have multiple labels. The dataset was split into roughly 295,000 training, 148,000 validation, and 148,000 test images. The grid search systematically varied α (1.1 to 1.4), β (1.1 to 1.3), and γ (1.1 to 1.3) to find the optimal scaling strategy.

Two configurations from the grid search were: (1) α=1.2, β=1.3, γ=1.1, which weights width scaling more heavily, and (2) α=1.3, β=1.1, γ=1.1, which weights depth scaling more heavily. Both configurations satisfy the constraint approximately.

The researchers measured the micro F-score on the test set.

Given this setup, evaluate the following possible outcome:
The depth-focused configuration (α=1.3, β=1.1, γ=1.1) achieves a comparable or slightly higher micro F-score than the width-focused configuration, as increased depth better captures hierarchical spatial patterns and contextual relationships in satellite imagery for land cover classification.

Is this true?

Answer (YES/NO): NO